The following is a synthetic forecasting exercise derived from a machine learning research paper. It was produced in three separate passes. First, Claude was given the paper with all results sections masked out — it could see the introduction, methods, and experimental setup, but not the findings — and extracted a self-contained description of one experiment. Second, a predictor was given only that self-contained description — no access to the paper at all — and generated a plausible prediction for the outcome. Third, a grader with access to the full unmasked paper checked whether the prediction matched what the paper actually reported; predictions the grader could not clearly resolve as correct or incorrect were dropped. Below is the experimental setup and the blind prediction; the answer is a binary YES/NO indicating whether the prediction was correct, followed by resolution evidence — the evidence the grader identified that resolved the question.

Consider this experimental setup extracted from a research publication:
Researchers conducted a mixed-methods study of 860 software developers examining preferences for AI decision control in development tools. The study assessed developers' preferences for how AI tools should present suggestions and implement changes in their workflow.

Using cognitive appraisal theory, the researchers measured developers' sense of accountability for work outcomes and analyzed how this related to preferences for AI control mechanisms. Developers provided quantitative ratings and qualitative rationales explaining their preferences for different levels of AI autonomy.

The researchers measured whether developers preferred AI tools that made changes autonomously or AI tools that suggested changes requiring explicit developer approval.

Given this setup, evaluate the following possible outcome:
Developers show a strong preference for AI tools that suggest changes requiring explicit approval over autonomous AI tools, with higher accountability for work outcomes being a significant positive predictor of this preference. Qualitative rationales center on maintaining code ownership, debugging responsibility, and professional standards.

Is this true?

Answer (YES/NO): NO